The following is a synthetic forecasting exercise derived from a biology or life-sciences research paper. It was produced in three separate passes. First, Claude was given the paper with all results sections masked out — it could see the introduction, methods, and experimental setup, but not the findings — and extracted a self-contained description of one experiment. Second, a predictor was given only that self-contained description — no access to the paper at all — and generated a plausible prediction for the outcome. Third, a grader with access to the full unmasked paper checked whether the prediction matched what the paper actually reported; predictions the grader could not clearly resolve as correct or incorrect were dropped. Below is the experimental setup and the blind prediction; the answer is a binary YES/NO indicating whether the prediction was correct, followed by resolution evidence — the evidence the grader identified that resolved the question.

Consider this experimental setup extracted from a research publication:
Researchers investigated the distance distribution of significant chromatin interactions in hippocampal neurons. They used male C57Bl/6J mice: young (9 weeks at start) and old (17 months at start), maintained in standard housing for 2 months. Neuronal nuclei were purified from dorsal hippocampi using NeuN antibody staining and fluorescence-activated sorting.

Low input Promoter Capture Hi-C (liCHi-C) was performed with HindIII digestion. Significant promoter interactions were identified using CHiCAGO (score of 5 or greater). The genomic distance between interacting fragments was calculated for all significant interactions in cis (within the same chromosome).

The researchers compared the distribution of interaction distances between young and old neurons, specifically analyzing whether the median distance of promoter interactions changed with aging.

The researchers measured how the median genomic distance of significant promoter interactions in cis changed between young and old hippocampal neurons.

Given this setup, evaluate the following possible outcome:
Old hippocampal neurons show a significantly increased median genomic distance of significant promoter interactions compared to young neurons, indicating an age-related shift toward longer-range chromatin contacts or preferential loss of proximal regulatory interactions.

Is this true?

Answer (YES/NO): NO